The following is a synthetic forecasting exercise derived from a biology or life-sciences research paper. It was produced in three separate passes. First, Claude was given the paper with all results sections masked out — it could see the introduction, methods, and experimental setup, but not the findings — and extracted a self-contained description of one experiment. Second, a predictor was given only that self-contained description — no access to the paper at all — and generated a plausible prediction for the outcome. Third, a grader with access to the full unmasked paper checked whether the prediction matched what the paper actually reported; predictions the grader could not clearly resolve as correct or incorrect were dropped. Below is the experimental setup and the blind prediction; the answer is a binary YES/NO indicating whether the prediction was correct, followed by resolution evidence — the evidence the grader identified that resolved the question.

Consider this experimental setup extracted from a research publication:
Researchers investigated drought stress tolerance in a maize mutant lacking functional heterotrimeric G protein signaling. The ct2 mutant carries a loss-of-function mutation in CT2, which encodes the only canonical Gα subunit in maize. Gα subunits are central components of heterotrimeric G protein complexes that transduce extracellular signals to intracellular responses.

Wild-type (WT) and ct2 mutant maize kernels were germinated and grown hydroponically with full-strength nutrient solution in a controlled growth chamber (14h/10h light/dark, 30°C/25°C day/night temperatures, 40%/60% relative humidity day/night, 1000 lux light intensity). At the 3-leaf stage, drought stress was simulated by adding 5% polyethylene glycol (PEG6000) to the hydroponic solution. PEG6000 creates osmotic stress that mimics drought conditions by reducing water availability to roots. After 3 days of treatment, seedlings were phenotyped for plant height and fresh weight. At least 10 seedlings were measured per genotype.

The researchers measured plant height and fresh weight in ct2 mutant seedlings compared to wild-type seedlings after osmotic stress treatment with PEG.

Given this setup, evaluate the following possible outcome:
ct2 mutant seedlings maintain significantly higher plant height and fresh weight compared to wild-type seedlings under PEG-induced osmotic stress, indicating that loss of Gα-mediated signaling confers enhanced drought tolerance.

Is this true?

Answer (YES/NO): NO